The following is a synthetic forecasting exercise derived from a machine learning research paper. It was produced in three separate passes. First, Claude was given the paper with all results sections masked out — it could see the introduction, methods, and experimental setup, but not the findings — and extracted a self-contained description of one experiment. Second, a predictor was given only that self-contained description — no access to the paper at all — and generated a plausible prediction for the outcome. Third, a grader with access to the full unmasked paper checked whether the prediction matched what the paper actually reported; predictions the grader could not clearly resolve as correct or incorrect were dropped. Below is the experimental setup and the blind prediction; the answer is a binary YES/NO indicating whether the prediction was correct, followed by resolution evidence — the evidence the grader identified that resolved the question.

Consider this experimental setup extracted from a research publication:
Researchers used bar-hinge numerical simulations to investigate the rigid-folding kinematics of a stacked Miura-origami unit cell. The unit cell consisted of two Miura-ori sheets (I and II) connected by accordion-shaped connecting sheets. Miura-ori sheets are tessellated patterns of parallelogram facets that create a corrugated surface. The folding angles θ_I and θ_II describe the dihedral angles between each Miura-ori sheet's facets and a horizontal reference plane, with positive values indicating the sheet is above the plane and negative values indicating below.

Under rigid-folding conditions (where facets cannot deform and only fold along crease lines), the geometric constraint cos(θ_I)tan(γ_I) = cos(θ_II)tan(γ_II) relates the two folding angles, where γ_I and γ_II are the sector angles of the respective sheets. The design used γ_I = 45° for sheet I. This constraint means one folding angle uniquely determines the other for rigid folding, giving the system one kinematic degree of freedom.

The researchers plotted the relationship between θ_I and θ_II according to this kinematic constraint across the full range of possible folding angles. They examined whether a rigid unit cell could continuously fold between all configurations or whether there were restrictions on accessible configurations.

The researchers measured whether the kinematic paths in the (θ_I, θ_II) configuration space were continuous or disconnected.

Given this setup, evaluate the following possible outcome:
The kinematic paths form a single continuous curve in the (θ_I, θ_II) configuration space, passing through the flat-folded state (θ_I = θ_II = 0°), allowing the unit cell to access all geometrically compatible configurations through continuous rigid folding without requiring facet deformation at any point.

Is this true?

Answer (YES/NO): NO